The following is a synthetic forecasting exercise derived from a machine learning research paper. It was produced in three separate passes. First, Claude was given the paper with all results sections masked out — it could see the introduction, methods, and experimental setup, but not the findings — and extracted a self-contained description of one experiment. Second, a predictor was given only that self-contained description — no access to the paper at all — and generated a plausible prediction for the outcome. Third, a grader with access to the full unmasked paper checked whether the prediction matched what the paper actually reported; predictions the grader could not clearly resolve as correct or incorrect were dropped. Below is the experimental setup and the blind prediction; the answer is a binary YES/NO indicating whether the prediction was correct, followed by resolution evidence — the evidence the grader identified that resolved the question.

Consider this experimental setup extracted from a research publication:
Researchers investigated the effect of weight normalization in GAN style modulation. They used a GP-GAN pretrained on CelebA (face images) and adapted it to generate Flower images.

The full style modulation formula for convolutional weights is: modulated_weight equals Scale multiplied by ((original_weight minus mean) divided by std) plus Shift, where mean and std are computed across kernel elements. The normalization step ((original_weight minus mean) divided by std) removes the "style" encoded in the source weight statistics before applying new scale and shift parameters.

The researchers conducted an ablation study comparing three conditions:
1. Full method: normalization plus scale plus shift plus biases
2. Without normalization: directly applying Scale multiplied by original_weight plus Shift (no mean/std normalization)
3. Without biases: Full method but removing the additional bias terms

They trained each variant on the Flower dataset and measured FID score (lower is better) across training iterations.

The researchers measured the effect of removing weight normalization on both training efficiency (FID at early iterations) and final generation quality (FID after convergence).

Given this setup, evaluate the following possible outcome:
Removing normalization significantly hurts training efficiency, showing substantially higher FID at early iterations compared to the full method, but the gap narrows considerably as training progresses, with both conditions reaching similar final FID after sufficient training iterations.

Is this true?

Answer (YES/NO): NO